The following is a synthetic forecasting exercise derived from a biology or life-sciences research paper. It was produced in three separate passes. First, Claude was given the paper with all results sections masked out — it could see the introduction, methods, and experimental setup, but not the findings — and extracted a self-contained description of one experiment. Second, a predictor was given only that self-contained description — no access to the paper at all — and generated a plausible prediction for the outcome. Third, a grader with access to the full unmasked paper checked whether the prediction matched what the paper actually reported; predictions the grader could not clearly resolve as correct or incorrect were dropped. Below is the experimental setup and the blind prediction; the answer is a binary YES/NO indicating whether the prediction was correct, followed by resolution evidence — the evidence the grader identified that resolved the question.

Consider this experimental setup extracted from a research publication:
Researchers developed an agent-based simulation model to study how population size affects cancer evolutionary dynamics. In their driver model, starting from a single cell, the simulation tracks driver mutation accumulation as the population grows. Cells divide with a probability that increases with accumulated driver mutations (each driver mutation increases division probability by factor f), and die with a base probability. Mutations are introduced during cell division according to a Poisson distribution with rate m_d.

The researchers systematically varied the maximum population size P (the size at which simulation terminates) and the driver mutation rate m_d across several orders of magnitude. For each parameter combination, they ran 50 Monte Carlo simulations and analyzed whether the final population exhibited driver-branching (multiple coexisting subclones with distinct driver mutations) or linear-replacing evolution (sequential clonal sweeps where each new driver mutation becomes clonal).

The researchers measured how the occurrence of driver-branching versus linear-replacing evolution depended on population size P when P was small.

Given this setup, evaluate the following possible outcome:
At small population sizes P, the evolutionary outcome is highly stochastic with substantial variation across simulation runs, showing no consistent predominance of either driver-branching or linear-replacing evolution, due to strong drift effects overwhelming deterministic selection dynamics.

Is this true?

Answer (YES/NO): NO